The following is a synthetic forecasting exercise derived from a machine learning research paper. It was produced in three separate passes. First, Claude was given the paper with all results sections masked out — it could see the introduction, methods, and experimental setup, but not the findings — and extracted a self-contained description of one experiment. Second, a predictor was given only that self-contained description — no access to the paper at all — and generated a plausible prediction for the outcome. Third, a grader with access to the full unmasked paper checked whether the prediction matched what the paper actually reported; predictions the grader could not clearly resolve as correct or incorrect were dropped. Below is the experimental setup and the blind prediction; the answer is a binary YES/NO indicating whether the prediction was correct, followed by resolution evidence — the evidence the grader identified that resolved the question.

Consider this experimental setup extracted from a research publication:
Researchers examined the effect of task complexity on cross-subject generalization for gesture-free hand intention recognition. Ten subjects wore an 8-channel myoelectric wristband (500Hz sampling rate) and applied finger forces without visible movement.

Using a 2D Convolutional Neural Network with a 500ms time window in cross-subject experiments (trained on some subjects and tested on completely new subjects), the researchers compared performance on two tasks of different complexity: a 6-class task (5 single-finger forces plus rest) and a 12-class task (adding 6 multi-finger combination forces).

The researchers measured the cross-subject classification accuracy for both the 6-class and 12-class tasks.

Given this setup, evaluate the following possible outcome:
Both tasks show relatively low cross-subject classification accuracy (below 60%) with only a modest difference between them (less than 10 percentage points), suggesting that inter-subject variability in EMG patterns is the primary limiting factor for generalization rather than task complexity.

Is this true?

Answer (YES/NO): NO